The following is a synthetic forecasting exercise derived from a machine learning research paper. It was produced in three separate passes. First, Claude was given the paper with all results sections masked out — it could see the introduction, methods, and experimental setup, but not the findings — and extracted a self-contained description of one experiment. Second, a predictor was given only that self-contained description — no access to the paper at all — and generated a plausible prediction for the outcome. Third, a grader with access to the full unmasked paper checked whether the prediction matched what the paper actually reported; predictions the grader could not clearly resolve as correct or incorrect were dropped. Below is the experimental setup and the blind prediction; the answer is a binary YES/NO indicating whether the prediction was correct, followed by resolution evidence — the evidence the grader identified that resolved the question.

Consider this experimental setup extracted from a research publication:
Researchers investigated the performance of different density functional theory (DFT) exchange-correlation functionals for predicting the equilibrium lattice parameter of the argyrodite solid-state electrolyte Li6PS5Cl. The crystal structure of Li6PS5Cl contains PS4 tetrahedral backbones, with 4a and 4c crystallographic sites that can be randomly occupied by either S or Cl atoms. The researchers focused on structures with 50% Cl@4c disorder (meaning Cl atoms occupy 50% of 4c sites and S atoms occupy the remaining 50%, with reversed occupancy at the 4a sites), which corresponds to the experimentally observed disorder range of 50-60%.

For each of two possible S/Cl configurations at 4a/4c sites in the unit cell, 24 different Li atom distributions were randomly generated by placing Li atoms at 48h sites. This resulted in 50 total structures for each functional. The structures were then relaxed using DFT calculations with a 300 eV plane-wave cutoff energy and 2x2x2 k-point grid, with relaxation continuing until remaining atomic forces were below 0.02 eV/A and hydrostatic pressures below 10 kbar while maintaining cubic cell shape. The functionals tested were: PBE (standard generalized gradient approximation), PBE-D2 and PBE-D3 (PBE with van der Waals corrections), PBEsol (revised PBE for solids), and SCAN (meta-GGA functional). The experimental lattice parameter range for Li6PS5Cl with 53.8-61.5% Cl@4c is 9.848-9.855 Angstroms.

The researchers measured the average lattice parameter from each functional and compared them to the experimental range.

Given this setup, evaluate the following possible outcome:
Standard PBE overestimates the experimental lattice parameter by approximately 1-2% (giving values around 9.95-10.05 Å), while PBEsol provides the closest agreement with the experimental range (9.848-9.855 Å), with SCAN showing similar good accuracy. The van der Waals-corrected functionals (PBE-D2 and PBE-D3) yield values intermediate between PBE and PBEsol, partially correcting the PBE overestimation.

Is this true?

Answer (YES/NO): NO